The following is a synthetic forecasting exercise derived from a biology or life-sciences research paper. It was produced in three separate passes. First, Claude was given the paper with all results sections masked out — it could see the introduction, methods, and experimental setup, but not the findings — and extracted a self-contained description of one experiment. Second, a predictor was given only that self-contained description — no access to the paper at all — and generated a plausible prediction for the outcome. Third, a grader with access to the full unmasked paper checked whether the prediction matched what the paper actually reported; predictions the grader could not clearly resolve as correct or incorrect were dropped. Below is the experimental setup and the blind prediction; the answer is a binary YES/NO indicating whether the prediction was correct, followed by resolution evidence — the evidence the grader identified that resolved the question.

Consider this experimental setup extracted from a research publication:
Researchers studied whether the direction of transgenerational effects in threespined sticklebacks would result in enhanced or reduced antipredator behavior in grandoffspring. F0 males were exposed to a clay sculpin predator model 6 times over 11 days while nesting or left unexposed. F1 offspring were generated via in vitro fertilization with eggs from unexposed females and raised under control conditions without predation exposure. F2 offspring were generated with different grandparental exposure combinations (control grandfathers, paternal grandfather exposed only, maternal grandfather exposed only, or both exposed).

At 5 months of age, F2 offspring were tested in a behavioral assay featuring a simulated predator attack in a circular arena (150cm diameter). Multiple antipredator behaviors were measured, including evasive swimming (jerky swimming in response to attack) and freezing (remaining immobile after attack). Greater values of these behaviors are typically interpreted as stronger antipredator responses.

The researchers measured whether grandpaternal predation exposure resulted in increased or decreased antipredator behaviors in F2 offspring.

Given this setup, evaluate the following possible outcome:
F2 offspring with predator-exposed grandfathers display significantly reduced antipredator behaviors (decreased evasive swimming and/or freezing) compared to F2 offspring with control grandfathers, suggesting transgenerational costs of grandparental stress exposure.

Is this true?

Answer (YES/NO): YES